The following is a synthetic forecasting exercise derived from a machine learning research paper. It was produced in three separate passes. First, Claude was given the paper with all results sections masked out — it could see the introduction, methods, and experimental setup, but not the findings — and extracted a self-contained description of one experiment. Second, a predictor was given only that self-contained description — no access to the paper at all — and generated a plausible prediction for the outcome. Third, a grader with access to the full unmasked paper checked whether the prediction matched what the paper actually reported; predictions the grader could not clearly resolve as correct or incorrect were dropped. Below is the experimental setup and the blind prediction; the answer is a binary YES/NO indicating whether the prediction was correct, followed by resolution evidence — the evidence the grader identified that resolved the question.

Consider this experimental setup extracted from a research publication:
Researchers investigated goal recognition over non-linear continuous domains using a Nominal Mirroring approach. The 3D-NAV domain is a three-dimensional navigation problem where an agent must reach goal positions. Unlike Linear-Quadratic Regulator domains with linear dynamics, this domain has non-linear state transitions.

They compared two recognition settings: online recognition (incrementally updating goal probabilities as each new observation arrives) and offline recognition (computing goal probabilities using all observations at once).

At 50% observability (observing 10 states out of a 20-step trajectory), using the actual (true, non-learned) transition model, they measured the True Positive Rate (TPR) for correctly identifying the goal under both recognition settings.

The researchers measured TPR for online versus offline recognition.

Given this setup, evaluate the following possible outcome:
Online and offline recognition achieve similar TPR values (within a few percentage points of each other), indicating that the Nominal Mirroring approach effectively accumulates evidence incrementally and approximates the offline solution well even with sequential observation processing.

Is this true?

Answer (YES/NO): NO